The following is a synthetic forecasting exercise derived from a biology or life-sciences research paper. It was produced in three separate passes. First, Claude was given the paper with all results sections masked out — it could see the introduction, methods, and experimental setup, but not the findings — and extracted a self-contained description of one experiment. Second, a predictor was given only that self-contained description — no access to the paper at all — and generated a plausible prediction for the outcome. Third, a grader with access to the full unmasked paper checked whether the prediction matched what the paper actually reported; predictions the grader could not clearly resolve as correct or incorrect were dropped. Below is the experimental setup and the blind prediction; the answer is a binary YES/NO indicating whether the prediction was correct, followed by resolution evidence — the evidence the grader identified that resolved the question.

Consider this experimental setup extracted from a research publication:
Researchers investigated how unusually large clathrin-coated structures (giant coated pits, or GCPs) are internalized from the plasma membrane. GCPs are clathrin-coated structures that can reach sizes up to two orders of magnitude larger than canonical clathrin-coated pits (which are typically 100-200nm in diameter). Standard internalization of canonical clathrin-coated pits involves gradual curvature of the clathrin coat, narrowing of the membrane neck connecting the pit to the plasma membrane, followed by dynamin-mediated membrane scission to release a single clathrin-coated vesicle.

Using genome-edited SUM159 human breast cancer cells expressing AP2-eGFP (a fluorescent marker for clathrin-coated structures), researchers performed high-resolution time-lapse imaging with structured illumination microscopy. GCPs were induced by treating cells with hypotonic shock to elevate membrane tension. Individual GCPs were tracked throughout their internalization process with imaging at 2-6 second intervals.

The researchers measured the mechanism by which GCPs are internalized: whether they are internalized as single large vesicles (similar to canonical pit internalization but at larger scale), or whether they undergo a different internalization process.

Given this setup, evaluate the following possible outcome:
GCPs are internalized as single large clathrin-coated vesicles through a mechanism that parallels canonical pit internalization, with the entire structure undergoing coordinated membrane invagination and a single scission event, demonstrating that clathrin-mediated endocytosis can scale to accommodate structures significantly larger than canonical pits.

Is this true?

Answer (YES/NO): NO